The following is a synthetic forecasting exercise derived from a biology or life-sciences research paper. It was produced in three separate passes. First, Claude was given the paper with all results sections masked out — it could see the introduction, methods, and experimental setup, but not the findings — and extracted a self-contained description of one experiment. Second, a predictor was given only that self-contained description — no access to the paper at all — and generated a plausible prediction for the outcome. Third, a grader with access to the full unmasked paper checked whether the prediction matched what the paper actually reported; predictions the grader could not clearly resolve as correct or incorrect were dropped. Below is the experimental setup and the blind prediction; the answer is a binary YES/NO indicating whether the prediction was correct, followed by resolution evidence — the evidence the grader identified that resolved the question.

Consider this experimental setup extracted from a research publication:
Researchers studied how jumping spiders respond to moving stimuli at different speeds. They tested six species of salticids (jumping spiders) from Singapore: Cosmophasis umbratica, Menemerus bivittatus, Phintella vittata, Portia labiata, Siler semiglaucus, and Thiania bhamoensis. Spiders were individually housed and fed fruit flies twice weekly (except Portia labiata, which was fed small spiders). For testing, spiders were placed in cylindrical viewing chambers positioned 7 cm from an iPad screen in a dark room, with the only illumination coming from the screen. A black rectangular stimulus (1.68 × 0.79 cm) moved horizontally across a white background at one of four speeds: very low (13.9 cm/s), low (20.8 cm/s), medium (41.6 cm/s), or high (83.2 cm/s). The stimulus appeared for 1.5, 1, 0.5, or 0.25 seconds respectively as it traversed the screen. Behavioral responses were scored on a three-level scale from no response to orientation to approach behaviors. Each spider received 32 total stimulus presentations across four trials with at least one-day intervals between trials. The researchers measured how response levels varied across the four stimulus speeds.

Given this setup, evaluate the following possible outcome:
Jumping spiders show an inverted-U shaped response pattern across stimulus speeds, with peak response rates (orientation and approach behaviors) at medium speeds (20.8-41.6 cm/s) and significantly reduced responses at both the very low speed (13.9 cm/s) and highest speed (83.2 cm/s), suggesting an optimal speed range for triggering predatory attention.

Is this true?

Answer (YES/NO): NO